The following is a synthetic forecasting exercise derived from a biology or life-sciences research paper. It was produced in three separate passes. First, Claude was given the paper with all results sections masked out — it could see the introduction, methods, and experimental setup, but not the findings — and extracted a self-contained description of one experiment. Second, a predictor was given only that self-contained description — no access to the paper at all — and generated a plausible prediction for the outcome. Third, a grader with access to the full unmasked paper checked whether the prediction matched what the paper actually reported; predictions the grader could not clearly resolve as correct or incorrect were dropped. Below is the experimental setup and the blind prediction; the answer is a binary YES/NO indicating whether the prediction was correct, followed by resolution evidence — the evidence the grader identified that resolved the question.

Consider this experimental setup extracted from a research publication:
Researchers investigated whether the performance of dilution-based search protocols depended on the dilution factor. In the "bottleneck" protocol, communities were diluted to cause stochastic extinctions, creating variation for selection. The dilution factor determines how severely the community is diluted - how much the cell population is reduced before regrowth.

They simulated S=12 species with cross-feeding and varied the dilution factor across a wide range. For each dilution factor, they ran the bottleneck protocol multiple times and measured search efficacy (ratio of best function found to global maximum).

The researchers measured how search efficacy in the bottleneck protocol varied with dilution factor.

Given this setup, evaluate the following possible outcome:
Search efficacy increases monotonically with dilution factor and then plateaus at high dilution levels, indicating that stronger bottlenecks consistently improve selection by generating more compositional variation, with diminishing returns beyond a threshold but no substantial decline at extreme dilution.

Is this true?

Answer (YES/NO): NO